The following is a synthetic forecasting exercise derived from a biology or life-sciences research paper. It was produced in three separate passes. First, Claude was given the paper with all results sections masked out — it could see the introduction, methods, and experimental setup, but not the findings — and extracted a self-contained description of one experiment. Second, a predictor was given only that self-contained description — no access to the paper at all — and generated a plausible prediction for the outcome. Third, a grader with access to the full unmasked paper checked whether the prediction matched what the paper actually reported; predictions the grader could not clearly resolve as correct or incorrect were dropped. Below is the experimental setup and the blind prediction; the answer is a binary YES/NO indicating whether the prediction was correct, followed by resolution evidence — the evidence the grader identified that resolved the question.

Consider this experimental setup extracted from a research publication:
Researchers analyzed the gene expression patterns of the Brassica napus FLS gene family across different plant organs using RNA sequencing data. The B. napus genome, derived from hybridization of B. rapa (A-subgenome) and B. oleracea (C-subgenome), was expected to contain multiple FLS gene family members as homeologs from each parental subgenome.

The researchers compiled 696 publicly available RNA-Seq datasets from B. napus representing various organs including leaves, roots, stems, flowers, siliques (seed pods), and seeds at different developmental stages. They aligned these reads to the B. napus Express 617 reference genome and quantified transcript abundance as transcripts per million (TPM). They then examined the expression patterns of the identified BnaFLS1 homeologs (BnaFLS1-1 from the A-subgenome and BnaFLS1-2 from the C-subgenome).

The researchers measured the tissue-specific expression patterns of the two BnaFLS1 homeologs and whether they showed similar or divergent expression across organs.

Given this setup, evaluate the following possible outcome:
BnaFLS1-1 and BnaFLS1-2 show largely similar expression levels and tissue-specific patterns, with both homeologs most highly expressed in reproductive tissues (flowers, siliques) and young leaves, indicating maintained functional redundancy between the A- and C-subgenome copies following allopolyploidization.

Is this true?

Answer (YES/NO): NO